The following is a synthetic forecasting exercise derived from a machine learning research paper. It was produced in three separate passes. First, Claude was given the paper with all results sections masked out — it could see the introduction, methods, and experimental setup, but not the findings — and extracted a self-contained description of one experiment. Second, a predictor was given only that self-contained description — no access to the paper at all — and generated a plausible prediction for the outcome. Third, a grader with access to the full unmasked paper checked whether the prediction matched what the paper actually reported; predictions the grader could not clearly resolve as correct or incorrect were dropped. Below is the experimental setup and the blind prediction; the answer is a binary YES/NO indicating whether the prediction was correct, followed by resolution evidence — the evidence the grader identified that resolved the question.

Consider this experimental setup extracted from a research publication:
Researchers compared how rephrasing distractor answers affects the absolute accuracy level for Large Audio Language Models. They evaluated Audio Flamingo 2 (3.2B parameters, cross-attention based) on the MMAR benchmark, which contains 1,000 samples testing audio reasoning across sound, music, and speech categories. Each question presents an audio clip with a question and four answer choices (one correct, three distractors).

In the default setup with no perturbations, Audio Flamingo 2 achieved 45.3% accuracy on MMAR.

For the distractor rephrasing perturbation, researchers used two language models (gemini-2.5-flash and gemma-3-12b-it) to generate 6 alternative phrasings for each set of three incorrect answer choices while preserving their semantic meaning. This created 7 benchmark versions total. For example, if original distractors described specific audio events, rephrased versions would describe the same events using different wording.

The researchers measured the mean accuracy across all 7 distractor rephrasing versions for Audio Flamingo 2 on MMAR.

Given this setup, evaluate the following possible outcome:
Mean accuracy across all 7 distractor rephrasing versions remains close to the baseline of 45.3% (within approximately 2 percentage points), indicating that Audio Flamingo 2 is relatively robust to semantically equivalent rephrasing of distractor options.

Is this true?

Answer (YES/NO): NO